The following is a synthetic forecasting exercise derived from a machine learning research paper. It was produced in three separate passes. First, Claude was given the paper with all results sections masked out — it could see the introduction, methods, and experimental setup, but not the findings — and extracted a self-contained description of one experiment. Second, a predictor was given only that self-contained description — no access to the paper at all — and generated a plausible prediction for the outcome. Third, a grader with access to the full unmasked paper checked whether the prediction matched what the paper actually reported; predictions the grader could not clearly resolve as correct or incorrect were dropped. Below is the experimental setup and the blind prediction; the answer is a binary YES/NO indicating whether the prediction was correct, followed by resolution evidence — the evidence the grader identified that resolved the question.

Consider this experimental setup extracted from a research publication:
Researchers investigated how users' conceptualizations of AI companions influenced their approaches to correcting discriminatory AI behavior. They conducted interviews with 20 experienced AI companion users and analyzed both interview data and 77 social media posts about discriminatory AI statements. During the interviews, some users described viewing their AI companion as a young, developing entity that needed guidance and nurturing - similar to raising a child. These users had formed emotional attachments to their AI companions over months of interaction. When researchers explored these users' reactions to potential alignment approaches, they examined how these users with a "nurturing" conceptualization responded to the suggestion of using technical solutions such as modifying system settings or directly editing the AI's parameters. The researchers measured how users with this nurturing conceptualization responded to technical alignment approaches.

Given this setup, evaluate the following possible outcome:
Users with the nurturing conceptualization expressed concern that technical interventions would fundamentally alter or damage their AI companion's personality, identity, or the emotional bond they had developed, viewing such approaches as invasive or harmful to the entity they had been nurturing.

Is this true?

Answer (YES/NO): NO